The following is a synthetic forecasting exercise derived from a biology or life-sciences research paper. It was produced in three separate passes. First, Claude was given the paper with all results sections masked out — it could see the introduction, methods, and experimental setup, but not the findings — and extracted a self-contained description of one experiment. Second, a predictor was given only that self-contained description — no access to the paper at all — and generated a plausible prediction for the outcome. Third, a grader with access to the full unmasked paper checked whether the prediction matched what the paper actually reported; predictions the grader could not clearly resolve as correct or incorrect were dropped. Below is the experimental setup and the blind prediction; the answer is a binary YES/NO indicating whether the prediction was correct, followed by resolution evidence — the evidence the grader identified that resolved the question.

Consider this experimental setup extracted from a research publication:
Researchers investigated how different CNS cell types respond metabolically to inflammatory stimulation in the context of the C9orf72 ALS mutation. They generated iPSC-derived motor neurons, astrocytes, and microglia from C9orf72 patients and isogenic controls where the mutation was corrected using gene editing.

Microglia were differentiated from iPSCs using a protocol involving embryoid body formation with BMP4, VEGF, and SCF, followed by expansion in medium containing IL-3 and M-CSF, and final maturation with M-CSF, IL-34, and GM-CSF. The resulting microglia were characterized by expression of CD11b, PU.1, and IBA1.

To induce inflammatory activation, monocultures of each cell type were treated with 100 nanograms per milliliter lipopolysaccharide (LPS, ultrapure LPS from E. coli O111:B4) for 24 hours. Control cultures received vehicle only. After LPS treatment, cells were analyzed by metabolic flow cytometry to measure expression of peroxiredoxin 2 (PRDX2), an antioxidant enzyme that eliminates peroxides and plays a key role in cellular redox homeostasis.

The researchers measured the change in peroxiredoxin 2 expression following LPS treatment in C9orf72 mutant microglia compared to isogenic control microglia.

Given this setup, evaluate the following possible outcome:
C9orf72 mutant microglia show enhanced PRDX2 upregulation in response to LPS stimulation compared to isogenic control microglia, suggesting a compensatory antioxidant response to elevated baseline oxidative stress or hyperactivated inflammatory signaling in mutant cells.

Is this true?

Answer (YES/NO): YES